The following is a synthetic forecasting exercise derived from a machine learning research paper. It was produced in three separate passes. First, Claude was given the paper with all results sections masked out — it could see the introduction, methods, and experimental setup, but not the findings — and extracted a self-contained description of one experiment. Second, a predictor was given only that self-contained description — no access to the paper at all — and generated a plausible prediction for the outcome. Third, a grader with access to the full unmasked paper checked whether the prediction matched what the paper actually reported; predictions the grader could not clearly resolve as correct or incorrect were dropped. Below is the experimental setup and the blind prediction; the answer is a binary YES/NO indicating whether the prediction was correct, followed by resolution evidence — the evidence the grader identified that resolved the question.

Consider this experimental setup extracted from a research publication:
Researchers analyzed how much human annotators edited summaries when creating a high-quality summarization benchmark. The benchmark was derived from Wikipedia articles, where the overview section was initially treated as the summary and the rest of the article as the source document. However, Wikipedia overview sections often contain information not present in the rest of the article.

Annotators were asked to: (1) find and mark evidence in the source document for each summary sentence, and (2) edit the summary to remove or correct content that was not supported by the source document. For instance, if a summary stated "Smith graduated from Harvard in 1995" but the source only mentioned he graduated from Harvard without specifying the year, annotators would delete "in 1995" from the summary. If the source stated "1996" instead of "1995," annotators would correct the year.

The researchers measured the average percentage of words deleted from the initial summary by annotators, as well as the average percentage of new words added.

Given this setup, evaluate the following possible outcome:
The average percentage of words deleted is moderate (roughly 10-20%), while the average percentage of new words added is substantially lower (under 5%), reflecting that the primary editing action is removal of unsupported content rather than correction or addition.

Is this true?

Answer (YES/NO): NO